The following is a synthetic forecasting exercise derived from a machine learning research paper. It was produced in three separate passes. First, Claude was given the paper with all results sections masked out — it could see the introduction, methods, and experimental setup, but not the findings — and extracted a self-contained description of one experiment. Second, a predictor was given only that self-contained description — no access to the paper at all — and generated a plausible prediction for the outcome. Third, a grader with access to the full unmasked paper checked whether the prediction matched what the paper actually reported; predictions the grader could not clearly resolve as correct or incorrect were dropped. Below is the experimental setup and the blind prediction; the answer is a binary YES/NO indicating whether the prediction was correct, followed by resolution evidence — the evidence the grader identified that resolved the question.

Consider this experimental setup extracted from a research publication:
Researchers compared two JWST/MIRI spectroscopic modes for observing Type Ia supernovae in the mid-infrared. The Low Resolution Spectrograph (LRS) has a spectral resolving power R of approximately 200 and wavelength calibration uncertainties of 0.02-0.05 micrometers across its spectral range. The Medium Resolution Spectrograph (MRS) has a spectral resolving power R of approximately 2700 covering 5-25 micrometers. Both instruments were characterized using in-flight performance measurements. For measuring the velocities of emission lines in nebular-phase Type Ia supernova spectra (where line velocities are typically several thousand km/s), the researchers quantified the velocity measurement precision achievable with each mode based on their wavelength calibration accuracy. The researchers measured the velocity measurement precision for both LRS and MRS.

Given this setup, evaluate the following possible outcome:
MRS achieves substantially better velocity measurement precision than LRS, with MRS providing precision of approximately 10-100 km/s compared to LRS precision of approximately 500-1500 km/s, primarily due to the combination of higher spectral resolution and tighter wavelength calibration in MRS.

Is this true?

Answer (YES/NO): NO